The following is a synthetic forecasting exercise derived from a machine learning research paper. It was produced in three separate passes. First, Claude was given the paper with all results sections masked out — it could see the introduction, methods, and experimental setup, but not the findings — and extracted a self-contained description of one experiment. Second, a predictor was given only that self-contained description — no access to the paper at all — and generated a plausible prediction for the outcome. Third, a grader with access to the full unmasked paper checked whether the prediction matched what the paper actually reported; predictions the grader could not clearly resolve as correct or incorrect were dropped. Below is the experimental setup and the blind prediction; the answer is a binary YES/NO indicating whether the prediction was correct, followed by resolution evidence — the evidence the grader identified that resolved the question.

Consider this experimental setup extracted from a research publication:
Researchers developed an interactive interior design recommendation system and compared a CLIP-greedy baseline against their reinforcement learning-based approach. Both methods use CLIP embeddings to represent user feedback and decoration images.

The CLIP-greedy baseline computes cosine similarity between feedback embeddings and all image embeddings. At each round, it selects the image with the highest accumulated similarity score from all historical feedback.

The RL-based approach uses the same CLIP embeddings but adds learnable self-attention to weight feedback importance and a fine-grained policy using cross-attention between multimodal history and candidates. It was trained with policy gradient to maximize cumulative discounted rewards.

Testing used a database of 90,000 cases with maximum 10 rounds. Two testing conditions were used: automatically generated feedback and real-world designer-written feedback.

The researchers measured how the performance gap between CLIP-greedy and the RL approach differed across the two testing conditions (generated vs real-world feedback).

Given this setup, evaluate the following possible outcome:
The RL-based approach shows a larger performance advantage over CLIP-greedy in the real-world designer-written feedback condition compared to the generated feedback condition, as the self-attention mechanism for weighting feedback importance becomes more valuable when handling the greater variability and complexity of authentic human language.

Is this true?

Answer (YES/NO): NO